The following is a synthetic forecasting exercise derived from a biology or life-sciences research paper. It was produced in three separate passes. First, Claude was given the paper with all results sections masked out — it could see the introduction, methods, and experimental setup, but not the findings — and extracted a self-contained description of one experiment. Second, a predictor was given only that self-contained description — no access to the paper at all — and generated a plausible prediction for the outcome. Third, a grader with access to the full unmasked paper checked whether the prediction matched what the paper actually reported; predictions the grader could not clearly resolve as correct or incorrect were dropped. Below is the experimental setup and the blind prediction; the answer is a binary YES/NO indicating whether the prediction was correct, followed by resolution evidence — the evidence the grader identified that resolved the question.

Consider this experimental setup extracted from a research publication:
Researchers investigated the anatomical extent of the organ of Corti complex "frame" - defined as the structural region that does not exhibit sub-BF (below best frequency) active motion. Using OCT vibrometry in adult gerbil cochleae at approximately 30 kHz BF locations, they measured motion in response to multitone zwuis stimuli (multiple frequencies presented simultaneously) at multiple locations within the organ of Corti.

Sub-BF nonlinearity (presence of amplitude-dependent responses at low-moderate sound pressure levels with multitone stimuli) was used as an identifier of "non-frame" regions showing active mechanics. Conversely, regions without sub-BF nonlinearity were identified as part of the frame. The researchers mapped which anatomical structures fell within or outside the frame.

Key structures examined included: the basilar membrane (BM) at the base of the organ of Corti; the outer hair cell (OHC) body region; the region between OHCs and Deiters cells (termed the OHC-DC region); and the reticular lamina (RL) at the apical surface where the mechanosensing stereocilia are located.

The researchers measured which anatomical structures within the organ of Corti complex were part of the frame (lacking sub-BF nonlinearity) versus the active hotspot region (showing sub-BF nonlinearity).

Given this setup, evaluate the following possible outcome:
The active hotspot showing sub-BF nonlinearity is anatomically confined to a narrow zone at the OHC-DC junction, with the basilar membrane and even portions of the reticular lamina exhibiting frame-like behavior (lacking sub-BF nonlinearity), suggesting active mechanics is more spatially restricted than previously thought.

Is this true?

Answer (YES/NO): YES